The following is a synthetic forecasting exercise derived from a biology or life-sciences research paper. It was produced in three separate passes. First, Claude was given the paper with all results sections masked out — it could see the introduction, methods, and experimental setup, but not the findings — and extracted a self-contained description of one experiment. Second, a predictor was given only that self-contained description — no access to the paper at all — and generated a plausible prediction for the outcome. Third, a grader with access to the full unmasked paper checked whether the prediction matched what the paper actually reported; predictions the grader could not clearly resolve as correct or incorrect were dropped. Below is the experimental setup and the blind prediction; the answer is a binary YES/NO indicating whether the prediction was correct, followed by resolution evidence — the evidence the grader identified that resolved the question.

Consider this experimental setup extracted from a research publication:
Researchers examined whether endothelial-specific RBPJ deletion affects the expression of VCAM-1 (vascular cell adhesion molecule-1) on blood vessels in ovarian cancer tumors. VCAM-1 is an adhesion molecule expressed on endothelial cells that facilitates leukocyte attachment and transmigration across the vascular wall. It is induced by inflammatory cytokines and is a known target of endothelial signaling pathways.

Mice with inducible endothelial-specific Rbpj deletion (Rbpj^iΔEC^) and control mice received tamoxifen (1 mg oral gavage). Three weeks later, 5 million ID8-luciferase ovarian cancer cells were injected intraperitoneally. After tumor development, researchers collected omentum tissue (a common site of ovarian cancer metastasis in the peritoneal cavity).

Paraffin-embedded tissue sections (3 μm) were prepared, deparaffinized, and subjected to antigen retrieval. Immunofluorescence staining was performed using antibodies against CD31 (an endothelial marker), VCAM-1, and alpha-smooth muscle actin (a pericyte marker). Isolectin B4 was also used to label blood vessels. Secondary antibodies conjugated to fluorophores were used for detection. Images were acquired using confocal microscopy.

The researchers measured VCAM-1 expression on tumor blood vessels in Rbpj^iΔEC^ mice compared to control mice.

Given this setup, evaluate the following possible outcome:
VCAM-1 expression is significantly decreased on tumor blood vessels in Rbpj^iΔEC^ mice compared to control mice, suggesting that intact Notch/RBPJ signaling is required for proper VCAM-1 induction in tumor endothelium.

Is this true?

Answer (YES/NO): NO